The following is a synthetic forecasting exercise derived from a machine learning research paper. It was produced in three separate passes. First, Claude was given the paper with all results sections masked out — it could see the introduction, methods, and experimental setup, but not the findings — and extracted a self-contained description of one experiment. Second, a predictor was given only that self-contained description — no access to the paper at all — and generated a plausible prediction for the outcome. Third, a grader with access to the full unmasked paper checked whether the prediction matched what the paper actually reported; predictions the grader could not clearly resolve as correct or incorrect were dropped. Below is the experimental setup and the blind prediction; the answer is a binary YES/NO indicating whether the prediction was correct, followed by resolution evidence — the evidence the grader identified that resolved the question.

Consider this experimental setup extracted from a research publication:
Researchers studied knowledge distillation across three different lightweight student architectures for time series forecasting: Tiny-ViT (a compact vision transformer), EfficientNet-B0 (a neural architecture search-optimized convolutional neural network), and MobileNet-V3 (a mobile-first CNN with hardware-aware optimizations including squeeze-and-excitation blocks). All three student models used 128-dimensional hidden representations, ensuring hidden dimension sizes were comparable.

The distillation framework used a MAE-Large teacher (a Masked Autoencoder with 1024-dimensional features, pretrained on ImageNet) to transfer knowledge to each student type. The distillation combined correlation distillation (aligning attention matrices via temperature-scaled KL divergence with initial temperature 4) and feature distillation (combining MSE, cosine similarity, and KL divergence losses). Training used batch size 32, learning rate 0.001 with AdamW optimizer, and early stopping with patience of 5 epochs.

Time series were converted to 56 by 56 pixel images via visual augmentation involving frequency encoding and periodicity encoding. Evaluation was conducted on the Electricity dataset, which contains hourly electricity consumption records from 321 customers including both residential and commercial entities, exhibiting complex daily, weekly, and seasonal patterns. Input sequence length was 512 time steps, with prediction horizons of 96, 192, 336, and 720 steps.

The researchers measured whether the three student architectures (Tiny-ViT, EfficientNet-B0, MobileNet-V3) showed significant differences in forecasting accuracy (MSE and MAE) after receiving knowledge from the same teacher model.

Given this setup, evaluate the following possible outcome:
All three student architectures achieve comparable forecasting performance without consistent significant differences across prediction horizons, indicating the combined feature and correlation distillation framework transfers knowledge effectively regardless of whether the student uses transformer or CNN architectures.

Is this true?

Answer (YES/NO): YES